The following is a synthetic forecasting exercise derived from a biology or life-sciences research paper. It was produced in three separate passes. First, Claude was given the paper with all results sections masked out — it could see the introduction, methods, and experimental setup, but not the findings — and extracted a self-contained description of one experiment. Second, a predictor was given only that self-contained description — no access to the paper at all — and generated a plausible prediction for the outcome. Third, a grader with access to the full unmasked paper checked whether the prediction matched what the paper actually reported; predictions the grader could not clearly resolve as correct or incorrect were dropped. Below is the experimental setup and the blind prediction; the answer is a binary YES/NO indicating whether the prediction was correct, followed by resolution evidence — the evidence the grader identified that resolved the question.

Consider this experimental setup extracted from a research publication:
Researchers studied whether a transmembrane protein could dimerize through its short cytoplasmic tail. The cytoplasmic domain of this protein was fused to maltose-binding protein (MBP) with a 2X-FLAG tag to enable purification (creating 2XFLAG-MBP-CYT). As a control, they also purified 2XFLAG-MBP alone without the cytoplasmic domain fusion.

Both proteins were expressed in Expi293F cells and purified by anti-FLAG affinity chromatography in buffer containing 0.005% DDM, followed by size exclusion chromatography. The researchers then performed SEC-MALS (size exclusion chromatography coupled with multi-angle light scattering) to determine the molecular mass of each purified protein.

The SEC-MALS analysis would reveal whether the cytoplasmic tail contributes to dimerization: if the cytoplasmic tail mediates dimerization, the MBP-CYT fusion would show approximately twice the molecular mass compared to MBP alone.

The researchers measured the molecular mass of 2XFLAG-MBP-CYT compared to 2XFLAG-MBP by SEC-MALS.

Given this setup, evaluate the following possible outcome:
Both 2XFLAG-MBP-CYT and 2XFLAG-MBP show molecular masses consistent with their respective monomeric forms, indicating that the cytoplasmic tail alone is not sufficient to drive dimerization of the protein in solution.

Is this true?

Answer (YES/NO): NO